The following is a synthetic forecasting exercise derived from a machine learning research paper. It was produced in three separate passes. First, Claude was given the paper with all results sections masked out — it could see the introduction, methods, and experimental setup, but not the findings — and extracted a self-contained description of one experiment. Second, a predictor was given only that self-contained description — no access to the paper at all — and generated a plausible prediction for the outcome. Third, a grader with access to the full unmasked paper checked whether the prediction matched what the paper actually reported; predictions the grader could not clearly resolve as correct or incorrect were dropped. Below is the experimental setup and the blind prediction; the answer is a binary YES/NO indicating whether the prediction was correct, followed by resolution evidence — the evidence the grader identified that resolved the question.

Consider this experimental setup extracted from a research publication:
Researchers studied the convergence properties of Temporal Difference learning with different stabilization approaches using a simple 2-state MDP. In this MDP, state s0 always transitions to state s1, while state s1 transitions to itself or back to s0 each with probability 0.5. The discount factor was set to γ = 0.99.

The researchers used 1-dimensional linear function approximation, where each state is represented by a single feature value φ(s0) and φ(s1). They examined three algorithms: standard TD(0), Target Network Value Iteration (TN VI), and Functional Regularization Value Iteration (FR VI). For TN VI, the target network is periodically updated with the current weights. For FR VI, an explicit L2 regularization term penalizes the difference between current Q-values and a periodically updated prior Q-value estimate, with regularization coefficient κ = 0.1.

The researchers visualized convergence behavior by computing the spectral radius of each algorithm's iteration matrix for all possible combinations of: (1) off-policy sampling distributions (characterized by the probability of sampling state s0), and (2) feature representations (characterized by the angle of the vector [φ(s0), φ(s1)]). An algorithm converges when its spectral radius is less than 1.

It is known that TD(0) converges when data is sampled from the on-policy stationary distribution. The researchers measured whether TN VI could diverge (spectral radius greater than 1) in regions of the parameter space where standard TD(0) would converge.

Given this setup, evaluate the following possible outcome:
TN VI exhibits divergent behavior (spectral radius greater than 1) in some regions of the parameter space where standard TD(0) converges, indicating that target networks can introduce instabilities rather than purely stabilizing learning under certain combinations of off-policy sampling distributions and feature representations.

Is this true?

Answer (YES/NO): YES